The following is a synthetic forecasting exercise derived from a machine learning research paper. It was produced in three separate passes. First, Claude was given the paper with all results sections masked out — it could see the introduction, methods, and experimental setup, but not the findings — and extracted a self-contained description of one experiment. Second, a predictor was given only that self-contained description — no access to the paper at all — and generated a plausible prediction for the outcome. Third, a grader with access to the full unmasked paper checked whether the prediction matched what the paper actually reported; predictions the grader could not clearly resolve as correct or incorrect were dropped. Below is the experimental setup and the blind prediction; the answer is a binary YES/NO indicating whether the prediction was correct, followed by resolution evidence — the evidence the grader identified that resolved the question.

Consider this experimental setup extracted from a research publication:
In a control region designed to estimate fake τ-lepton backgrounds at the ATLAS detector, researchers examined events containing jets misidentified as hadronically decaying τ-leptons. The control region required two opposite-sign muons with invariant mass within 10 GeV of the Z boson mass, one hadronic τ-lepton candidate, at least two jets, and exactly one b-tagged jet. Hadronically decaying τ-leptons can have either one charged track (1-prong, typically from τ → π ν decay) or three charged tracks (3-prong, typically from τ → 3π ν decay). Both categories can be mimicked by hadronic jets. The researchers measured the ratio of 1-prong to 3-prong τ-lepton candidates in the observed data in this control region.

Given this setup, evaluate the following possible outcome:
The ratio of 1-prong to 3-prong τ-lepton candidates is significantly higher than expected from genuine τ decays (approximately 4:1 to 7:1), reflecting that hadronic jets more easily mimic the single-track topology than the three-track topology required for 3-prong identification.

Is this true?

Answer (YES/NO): NO